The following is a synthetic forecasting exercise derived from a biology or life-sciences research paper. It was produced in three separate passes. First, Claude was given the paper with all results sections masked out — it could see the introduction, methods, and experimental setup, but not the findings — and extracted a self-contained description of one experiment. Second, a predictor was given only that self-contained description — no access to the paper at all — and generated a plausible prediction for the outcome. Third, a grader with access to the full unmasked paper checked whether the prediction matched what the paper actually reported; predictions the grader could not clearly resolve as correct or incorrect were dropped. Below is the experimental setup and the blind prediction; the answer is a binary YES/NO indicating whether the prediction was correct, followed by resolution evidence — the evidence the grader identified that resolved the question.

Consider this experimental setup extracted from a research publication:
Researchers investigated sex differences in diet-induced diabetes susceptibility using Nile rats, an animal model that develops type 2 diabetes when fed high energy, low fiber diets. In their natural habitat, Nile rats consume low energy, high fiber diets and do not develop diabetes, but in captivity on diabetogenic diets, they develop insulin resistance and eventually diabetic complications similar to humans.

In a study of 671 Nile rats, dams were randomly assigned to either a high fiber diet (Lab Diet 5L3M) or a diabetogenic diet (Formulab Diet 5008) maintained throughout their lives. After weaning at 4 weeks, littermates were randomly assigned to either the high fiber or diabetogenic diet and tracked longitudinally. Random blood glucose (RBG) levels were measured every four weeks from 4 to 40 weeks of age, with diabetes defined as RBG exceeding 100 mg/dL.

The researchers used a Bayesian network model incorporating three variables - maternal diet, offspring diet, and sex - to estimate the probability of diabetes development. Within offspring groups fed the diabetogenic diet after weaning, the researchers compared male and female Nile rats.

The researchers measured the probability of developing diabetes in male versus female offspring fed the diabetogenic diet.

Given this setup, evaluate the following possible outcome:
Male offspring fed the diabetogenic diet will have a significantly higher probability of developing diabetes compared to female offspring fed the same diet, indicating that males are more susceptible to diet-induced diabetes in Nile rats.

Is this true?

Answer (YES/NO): YES